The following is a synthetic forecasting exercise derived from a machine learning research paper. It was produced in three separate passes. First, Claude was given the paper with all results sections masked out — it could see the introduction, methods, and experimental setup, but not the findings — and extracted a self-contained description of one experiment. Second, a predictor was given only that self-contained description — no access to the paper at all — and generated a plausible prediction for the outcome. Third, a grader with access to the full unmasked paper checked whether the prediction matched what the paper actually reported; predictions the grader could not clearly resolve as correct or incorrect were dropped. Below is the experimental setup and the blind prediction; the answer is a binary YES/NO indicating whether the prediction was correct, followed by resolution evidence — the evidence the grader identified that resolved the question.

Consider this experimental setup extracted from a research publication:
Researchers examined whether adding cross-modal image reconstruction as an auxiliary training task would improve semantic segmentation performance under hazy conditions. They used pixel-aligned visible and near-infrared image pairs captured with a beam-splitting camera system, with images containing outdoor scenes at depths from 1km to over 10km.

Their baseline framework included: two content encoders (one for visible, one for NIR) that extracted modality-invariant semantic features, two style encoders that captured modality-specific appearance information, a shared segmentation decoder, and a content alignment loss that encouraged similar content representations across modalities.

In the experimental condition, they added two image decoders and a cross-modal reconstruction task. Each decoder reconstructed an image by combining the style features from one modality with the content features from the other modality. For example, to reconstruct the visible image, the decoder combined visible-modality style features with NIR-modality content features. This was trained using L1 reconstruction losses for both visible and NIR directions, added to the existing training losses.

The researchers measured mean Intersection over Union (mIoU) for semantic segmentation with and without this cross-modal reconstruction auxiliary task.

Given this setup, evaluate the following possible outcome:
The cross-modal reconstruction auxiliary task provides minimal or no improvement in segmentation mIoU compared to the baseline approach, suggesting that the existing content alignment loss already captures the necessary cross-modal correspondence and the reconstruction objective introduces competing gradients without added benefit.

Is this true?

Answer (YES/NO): NO